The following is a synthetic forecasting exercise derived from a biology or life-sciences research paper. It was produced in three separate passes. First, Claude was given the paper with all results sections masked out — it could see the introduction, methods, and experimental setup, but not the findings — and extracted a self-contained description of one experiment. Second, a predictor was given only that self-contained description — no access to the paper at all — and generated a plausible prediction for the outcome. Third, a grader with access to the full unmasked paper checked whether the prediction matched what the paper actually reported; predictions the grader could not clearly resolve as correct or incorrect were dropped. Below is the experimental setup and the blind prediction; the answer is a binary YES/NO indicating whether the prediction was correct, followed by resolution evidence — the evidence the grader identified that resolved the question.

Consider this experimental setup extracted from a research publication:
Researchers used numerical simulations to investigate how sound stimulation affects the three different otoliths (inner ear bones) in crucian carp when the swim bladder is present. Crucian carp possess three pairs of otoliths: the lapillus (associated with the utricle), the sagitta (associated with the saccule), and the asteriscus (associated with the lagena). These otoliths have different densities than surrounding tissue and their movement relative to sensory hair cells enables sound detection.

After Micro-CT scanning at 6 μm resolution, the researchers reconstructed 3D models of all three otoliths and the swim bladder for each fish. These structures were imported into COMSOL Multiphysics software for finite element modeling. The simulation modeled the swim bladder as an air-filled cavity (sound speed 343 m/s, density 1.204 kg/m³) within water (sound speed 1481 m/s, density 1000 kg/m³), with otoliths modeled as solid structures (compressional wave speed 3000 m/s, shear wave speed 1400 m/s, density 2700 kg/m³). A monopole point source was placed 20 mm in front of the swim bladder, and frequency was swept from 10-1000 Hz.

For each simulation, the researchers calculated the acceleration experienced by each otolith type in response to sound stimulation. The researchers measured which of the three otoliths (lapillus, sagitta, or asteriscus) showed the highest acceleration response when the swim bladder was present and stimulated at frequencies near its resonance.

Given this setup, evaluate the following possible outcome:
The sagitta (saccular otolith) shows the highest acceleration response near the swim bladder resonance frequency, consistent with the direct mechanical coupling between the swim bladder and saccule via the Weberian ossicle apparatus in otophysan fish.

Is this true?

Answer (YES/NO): NO